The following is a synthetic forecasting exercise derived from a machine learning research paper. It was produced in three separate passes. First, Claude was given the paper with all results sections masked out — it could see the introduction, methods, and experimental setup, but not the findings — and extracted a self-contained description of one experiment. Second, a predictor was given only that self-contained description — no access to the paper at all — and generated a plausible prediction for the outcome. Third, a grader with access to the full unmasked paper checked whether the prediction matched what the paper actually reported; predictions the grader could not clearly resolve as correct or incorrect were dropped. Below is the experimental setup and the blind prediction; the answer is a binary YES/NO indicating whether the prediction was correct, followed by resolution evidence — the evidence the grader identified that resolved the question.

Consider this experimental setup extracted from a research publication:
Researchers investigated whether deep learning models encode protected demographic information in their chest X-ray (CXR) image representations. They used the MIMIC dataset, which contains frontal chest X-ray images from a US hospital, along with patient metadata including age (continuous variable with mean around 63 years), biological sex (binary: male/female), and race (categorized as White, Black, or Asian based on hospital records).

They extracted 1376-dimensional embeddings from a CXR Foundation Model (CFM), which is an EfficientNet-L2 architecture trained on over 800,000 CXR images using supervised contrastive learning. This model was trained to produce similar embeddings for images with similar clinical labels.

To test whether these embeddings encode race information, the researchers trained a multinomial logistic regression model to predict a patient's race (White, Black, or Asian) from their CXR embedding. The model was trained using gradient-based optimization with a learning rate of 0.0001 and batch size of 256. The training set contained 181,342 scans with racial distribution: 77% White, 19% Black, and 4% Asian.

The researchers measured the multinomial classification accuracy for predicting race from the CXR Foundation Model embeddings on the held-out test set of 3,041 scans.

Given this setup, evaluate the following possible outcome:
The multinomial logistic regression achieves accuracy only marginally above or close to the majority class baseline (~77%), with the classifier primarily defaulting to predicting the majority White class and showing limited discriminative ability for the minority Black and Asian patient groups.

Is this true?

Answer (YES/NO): NO